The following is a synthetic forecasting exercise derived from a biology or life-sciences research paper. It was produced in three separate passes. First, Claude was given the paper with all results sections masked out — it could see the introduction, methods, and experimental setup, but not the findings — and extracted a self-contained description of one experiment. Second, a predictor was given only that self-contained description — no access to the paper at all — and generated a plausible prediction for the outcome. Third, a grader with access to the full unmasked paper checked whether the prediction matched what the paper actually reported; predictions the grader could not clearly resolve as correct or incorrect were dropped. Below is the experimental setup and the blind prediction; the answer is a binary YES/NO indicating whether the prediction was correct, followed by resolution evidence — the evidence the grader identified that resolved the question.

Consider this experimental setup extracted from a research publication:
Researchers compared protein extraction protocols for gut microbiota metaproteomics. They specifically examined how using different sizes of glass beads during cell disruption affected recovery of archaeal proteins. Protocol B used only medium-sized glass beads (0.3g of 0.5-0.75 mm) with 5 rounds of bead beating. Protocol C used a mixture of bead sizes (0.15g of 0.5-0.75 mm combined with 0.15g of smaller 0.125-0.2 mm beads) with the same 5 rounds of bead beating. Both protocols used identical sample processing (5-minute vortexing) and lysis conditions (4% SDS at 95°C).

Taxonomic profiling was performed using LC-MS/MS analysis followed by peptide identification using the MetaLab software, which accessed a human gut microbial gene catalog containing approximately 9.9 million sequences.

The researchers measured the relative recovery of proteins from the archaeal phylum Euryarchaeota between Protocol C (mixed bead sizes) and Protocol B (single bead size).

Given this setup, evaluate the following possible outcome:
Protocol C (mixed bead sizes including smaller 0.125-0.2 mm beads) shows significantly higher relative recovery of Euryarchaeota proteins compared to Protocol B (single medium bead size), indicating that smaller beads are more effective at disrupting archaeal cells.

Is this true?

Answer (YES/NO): YES